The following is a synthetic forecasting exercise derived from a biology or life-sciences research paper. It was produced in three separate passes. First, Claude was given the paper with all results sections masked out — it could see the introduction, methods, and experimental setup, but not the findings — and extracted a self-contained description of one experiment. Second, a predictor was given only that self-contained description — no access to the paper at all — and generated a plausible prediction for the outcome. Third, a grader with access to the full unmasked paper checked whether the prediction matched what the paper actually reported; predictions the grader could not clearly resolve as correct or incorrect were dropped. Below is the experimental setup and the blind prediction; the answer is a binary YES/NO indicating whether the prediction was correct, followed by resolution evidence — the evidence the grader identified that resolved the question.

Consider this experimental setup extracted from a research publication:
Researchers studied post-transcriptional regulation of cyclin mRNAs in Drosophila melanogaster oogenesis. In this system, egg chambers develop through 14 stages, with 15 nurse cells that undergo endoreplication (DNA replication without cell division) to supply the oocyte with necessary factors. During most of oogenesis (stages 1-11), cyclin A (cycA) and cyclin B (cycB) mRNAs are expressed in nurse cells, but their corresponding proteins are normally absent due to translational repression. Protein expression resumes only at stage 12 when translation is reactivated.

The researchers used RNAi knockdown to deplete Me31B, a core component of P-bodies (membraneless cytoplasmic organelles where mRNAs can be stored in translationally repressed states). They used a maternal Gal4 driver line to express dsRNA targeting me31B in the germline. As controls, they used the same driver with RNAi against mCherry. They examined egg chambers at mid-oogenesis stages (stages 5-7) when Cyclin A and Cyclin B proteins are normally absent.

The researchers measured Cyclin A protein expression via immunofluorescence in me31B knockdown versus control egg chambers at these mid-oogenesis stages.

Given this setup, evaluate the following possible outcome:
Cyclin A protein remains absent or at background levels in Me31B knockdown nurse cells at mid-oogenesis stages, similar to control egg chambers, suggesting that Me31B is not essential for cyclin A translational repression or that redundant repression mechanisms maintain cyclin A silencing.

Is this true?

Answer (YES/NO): YES